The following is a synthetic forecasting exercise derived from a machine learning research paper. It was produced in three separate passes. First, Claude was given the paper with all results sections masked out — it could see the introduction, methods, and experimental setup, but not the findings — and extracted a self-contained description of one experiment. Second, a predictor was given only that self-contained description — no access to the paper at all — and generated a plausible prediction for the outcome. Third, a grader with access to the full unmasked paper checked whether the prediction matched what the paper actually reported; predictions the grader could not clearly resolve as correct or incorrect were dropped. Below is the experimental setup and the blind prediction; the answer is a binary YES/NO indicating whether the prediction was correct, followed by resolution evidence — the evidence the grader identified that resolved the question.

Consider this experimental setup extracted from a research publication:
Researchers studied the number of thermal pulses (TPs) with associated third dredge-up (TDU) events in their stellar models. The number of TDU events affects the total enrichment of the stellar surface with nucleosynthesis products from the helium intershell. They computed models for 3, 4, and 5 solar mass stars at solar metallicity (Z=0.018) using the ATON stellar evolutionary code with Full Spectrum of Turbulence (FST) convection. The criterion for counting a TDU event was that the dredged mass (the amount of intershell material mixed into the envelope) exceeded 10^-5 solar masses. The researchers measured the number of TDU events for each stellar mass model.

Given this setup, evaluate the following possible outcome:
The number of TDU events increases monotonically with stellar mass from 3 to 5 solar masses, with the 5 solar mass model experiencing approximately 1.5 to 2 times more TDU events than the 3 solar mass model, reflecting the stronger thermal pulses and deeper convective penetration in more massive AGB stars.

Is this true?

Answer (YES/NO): NO